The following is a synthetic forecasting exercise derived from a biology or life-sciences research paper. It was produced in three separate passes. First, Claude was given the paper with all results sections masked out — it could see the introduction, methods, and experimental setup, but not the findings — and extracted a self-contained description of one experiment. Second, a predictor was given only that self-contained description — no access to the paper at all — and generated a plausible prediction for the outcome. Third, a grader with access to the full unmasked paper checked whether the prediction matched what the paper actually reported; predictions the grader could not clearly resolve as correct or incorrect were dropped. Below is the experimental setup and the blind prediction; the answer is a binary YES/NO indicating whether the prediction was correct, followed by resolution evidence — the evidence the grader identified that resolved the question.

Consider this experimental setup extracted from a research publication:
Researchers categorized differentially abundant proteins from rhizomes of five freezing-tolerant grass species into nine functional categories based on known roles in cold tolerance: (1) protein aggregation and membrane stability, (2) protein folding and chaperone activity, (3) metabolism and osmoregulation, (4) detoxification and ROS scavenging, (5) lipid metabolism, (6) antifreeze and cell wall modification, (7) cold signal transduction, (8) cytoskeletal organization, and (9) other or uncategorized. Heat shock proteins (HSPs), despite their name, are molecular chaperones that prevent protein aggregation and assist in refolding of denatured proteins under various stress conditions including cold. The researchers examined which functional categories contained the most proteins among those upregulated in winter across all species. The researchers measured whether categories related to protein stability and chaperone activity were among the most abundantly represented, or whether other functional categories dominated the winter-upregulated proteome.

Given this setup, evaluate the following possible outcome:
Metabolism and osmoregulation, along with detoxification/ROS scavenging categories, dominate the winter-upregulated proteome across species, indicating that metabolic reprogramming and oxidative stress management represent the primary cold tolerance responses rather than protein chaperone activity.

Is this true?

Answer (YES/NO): NO